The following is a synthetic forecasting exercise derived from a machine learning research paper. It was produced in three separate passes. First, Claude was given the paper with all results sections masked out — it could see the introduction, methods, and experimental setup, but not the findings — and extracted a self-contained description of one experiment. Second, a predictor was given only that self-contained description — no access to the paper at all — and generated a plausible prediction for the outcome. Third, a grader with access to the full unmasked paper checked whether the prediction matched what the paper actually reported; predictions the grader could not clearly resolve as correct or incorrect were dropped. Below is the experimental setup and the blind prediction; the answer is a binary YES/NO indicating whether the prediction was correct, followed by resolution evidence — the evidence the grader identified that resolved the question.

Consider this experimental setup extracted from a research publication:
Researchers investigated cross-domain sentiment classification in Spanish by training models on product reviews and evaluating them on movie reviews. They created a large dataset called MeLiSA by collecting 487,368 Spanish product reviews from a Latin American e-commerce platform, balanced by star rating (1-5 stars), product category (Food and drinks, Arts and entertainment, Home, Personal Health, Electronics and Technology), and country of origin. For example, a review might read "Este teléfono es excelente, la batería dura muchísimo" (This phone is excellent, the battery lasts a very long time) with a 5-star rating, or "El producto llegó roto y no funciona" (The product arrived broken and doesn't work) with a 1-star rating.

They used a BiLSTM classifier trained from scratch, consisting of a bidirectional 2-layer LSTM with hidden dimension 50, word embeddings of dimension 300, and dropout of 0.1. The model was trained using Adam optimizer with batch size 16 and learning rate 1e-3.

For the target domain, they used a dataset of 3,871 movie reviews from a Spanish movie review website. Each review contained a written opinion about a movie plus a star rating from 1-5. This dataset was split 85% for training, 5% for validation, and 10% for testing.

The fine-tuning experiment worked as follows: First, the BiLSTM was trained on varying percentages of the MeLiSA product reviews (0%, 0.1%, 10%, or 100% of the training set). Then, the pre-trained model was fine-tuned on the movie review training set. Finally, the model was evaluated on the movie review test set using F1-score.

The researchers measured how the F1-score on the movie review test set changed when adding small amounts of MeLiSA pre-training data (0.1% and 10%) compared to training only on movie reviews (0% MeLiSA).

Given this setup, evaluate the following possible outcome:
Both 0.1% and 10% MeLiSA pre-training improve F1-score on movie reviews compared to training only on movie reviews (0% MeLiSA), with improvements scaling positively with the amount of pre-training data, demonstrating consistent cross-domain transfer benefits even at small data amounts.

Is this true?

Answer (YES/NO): NO